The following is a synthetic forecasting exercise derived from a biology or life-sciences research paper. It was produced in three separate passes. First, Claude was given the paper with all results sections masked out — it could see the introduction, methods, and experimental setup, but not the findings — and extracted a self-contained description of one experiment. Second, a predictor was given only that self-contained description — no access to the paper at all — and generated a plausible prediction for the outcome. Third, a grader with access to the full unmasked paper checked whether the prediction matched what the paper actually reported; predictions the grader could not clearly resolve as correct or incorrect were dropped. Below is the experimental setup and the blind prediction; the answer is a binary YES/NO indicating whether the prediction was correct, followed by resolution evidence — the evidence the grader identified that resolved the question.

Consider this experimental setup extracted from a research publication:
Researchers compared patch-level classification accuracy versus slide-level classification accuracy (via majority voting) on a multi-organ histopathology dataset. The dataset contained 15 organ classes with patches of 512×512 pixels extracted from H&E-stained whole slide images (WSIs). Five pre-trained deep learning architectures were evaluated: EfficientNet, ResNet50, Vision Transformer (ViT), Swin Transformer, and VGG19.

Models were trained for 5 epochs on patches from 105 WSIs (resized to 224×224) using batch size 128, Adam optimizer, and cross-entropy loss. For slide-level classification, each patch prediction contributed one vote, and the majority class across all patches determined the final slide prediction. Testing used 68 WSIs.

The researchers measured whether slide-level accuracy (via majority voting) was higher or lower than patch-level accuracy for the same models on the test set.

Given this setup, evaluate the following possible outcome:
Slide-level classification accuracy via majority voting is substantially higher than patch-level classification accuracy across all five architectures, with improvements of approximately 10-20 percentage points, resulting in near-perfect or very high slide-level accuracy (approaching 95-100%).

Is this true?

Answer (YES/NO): NO